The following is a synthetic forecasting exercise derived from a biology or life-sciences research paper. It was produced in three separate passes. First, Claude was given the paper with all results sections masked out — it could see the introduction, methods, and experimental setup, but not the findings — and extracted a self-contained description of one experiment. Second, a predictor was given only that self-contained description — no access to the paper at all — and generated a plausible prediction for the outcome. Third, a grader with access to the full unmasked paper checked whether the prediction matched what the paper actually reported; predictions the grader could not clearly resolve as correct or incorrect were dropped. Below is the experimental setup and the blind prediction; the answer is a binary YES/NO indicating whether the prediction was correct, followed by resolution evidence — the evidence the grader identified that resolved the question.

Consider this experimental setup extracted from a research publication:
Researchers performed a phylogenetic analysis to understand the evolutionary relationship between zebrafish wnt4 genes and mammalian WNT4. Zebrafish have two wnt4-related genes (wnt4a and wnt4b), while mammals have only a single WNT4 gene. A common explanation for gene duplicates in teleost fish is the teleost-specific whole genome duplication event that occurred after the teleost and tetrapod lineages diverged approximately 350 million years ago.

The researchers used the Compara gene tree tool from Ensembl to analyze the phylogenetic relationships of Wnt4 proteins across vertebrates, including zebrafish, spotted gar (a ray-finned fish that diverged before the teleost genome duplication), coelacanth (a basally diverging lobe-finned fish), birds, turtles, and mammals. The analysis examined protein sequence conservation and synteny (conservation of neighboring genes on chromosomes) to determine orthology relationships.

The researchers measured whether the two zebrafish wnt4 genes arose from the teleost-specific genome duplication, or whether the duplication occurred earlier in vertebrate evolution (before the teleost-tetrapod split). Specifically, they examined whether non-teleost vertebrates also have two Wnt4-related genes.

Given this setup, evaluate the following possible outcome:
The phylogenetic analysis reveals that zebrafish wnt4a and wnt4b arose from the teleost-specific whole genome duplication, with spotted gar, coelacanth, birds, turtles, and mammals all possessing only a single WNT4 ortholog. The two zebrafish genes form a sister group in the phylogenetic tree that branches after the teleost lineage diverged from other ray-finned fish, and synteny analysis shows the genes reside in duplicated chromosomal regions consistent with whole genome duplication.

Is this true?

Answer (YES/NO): NO